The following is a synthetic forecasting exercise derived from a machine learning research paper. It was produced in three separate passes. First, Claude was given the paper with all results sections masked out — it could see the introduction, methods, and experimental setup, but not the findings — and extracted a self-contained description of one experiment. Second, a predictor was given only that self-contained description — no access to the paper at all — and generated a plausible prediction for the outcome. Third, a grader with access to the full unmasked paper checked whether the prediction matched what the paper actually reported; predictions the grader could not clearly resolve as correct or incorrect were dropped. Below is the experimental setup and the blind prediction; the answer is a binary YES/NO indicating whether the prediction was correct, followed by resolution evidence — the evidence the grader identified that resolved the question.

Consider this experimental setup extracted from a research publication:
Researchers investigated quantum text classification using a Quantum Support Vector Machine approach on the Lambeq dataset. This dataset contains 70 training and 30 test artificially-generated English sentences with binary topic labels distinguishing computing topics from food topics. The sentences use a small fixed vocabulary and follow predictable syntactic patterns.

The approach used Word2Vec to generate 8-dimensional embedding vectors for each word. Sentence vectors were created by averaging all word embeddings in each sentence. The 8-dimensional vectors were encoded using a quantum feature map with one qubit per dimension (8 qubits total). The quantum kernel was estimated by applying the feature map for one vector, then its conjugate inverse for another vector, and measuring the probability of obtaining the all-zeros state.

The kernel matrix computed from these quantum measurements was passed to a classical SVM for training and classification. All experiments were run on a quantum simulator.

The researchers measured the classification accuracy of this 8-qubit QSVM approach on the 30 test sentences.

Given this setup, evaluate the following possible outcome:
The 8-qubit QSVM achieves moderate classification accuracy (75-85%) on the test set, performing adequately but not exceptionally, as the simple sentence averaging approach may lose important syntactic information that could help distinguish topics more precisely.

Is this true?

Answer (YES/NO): NO